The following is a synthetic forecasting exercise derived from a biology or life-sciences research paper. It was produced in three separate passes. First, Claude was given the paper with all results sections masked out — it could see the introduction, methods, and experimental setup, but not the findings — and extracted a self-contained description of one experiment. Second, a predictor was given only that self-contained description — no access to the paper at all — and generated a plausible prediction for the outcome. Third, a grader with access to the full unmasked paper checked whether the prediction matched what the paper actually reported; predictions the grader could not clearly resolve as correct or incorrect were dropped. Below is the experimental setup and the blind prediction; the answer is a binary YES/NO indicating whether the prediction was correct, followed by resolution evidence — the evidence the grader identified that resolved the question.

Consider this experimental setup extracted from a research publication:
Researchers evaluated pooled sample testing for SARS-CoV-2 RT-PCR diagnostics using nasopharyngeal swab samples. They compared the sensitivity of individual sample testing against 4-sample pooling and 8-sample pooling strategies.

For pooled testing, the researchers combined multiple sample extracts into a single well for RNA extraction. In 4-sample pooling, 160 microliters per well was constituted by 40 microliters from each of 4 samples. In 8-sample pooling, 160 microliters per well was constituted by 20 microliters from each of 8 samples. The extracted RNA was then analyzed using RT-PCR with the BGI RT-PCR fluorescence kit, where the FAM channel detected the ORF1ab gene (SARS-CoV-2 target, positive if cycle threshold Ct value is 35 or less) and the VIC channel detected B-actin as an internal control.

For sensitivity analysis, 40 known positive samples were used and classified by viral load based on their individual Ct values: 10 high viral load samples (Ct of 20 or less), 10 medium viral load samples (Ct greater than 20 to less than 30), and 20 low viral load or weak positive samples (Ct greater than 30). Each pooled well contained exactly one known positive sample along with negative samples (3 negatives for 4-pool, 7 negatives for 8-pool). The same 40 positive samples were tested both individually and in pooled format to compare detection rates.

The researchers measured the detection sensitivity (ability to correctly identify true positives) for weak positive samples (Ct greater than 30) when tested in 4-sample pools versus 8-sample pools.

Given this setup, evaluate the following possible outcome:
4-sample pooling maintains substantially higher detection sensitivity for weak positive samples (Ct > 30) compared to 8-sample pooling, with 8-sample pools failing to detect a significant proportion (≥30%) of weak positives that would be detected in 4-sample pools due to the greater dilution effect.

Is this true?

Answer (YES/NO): YES